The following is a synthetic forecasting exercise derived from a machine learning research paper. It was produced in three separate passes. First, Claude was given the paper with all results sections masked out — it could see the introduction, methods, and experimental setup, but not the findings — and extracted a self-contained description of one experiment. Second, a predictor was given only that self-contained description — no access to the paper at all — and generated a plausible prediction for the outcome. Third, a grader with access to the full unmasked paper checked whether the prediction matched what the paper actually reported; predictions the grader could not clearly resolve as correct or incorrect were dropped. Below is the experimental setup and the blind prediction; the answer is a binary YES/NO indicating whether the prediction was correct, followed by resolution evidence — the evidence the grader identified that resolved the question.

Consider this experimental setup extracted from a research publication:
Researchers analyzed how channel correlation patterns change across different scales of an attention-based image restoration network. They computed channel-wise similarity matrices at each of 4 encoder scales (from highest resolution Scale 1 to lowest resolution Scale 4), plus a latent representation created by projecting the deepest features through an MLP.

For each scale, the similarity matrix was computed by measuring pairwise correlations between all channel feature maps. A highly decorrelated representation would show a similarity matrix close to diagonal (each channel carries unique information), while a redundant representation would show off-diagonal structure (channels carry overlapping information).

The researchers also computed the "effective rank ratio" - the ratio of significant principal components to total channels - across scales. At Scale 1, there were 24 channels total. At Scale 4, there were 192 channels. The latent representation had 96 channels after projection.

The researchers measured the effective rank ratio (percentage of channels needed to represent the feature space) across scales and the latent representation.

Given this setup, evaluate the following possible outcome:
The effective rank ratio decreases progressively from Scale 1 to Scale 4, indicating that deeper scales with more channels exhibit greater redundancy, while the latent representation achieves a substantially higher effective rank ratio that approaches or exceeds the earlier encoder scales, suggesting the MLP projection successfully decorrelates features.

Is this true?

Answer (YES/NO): NO